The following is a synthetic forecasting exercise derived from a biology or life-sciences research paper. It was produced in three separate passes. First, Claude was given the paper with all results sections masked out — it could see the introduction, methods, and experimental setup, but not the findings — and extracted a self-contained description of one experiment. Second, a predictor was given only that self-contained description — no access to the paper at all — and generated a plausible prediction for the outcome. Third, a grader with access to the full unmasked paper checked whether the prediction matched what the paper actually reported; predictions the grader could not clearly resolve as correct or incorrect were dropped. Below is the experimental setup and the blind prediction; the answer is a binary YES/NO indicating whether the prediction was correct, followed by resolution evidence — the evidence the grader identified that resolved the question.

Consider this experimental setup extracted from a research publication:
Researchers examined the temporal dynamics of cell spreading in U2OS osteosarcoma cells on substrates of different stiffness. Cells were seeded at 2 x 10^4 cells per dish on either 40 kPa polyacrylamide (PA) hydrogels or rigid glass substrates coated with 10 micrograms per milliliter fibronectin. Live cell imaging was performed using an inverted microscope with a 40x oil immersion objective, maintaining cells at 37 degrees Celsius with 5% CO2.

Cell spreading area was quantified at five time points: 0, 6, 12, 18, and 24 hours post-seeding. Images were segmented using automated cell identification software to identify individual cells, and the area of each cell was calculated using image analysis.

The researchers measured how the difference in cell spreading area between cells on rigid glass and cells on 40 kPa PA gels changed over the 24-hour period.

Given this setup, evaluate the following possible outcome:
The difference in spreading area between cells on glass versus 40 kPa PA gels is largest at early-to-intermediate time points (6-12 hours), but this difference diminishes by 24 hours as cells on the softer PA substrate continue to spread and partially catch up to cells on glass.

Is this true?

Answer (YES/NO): NO